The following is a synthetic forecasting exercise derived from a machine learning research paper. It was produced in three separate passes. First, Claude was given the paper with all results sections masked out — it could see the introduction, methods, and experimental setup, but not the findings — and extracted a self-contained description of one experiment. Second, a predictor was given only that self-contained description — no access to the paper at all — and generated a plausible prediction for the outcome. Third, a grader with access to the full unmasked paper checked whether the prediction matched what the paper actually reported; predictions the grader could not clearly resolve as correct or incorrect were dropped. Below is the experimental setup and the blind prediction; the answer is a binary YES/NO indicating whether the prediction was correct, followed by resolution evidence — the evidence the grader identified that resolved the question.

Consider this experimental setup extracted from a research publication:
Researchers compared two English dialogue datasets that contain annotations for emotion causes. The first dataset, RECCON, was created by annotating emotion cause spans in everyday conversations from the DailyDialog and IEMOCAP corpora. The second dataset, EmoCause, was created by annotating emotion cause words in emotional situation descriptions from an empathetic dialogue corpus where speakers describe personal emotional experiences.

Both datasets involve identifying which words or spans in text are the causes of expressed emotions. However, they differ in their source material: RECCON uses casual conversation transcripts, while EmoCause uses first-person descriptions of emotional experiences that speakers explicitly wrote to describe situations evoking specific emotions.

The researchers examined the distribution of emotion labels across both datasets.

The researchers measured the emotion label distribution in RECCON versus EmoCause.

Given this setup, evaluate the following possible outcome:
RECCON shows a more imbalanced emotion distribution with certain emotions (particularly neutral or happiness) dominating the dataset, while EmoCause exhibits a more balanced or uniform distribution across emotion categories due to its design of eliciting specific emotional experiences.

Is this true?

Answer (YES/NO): YES